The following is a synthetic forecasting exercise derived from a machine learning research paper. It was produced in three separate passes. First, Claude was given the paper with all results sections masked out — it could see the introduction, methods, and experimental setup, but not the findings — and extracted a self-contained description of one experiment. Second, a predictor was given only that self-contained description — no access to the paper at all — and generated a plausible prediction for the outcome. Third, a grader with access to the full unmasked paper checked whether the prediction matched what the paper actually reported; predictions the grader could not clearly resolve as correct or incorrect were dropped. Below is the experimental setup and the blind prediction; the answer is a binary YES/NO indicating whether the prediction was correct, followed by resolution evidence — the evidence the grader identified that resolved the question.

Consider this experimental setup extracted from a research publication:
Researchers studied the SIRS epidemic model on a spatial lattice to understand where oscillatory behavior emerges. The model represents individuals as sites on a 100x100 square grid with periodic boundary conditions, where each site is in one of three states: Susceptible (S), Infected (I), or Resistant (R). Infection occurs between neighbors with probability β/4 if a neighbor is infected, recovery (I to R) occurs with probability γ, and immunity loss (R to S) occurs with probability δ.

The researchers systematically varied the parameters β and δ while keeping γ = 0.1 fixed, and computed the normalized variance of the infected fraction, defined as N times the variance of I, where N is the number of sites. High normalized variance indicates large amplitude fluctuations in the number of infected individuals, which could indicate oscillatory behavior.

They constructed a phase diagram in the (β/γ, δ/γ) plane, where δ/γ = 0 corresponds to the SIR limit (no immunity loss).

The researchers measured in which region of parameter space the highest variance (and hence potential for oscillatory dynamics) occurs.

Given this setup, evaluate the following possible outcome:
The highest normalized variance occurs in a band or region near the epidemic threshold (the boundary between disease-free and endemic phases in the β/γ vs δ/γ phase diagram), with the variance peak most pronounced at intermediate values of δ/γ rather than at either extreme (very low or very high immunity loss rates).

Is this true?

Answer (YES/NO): NO